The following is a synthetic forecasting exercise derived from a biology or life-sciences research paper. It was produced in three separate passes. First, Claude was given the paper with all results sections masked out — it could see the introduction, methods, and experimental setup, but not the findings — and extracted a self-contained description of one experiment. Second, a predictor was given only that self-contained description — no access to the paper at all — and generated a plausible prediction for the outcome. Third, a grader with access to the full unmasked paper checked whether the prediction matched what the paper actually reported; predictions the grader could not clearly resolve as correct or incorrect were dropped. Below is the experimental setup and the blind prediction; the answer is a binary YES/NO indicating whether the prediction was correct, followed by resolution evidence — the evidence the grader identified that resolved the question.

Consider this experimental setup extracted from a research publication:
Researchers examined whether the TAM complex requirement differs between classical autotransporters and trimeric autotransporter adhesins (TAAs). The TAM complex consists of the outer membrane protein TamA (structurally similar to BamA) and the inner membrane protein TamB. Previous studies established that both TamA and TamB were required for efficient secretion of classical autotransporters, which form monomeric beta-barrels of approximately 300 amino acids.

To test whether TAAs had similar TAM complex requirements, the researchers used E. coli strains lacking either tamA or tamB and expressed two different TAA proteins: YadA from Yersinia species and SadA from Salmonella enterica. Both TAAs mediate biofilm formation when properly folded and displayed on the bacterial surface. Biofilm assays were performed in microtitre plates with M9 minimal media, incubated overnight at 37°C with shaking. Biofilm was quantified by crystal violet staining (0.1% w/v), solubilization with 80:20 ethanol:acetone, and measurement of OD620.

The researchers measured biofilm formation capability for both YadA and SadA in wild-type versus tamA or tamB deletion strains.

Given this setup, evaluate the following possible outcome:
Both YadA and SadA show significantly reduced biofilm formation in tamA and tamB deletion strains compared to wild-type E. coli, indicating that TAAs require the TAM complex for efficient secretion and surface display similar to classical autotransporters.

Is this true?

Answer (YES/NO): NO